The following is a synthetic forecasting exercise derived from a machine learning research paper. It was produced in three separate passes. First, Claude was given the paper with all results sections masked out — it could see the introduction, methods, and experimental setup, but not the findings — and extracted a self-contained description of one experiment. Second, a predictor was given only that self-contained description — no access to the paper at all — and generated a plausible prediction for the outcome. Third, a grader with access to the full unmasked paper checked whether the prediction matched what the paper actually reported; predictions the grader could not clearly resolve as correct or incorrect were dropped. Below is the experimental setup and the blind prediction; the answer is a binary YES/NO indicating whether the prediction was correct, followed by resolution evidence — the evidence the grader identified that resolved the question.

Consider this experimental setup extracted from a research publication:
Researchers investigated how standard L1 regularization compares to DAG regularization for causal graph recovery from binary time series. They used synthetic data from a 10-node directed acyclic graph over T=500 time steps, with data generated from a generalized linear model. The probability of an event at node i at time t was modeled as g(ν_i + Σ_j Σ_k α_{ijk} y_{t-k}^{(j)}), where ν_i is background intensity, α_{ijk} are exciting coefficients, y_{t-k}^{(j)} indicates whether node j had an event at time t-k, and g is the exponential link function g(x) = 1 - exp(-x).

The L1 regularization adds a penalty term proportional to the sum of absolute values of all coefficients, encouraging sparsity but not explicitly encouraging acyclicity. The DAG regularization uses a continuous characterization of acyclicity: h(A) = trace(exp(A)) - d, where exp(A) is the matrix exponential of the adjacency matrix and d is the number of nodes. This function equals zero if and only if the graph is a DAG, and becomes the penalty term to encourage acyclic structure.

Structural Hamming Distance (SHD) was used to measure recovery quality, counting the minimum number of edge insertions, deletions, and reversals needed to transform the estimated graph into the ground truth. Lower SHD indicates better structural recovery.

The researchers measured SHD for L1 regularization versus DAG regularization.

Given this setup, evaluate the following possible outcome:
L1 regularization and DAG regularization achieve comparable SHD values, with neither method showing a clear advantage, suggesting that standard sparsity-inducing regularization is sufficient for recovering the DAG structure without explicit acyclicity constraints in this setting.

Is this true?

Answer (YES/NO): NO